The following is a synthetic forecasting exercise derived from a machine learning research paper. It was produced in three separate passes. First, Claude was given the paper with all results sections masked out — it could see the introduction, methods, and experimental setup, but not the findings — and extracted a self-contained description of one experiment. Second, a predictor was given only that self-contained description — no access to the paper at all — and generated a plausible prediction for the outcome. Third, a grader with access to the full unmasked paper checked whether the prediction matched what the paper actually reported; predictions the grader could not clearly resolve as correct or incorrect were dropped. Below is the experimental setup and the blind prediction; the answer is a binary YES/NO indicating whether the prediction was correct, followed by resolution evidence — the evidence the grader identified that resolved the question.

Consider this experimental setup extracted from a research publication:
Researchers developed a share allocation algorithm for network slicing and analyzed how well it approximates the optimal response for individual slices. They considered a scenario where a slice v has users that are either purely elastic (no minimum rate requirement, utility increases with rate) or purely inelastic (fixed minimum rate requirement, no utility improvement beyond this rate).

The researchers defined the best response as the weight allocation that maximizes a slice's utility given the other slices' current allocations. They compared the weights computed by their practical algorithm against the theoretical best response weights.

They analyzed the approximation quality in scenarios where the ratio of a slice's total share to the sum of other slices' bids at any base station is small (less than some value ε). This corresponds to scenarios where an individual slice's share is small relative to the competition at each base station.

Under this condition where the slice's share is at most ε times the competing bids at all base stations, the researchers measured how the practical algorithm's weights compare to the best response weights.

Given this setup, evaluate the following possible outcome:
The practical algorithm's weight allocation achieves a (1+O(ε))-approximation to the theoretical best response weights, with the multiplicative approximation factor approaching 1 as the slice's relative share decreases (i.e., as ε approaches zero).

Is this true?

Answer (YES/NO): YES